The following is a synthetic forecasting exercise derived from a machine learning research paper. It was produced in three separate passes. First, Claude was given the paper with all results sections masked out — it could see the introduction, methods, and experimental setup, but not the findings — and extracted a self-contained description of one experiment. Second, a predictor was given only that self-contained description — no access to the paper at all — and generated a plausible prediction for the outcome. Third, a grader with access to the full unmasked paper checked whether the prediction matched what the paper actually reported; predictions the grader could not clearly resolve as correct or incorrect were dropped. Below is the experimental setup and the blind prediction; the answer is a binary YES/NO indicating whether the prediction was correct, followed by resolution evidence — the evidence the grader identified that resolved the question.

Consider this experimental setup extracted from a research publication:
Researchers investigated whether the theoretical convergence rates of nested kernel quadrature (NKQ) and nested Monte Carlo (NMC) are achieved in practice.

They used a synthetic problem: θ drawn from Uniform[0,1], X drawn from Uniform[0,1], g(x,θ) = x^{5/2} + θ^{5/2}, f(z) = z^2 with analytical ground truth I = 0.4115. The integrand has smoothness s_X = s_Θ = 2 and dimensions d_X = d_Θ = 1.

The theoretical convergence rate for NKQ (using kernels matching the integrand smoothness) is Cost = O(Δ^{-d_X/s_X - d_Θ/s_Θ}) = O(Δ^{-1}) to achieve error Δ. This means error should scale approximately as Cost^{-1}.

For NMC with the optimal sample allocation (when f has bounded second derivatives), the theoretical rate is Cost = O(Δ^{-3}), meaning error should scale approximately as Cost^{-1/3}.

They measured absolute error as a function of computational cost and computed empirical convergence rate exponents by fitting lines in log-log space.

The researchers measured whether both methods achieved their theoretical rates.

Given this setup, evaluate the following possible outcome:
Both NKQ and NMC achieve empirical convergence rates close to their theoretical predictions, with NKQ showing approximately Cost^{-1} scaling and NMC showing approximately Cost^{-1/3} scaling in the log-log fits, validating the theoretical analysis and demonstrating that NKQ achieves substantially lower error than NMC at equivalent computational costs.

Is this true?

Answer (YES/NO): YES